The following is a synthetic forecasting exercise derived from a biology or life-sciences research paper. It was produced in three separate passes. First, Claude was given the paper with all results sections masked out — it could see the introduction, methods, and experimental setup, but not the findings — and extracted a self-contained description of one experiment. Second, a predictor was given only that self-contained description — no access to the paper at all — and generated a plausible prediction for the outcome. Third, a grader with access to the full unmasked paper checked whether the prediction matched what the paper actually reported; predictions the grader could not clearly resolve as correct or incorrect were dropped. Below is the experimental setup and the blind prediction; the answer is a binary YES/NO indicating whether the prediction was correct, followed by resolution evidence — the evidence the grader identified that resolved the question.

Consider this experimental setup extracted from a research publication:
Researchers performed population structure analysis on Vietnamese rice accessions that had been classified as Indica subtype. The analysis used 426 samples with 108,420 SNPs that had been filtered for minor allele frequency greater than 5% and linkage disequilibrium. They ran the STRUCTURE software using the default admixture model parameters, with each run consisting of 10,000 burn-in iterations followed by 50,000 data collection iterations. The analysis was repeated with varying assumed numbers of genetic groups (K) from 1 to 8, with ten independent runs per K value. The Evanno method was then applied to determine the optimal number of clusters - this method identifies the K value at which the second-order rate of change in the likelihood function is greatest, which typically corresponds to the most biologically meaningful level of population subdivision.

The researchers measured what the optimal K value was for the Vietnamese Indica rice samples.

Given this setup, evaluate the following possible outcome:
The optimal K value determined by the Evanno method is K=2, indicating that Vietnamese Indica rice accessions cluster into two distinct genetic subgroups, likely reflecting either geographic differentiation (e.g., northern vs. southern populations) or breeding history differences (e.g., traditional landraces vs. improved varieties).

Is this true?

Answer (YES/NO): NO